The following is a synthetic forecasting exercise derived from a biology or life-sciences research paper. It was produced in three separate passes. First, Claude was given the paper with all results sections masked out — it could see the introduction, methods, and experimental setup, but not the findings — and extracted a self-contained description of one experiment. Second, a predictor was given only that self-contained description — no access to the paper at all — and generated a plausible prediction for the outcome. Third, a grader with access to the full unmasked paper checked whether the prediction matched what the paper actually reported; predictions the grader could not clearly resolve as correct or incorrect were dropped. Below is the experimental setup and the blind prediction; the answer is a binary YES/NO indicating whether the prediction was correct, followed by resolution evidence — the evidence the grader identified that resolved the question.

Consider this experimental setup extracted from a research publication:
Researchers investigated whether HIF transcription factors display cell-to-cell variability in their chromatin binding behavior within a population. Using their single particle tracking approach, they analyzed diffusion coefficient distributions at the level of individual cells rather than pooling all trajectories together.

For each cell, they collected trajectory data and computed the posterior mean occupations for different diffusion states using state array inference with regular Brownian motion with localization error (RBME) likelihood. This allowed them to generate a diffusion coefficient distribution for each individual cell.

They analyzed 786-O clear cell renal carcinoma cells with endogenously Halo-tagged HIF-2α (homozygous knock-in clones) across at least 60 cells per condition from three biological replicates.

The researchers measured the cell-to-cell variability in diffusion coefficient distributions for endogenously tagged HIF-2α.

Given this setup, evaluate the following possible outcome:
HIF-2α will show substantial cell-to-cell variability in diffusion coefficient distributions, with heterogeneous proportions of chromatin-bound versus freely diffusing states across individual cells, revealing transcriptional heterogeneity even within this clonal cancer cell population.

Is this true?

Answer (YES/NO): NO